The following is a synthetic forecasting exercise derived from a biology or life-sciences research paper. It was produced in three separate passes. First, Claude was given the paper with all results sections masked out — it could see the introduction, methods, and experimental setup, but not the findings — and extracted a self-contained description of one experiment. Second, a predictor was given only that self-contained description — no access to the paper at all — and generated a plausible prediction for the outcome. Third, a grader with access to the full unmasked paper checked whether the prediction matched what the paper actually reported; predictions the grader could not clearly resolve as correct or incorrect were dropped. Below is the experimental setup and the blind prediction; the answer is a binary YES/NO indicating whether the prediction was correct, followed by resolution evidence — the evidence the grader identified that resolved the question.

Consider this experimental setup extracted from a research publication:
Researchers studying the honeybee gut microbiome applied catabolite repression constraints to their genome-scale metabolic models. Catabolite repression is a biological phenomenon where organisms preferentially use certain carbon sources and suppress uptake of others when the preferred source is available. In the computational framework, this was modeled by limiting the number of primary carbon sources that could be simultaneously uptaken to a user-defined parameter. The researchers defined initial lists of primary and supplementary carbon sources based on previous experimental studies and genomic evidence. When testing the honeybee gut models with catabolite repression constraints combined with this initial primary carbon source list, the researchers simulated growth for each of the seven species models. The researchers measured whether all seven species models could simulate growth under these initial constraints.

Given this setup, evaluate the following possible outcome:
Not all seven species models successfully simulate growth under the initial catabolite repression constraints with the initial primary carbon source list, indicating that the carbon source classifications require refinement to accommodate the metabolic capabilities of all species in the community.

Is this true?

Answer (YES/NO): YES